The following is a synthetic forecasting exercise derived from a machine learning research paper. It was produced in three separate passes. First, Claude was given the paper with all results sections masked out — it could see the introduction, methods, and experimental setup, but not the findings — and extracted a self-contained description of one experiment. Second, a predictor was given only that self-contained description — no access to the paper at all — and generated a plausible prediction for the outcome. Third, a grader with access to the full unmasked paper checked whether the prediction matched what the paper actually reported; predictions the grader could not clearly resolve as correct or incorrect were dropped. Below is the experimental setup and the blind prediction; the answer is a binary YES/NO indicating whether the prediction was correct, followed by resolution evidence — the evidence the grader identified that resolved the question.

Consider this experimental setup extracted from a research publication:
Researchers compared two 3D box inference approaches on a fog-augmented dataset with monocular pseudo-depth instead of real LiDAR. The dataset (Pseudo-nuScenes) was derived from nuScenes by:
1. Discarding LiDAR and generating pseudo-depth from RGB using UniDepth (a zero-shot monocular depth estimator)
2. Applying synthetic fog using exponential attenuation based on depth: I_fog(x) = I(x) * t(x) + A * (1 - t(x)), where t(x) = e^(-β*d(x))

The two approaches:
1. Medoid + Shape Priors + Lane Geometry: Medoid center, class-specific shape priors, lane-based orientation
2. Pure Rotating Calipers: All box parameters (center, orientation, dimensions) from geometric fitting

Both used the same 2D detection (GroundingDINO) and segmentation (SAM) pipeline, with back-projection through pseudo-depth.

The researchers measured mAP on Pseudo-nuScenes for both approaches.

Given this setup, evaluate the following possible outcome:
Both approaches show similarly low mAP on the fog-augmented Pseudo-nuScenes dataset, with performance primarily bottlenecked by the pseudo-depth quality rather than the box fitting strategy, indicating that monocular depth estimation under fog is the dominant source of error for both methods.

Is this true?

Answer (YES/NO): NO